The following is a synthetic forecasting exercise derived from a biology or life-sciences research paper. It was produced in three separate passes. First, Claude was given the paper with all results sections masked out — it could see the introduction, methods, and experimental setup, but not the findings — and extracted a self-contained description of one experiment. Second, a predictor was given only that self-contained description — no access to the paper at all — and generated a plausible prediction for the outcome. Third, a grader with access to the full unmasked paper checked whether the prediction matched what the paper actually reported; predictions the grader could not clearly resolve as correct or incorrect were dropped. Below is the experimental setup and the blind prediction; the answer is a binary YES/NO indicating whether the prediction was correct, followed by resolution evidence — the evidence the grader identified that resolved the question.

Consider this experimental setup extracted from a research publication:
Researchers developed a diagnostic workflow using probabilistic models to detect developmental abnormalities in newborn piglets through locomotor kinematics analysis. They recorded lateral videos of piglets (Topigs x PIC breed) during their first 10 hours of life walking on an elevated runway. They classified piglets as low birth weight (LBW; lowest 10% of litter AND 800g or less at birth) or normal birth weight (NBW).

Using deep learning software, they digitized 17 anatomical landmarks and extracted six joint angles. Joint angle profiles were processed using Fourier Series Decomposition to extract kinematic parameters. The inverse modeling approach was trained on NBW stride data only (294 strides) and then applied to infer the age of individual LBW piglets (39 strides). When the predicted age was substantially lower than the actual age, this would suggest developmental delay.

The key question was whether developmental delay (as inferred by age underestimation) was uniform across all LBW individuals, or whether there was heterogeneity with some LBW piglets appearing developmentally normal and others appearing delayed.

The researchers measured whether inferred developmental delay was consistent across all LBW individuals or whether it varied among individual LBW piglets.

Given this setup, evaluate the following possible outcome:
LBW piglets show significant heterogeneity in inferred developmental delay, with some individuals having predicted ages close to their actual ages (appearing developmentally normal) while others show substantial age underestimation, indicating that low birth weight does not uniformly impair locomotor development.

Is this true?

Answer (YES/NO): YES